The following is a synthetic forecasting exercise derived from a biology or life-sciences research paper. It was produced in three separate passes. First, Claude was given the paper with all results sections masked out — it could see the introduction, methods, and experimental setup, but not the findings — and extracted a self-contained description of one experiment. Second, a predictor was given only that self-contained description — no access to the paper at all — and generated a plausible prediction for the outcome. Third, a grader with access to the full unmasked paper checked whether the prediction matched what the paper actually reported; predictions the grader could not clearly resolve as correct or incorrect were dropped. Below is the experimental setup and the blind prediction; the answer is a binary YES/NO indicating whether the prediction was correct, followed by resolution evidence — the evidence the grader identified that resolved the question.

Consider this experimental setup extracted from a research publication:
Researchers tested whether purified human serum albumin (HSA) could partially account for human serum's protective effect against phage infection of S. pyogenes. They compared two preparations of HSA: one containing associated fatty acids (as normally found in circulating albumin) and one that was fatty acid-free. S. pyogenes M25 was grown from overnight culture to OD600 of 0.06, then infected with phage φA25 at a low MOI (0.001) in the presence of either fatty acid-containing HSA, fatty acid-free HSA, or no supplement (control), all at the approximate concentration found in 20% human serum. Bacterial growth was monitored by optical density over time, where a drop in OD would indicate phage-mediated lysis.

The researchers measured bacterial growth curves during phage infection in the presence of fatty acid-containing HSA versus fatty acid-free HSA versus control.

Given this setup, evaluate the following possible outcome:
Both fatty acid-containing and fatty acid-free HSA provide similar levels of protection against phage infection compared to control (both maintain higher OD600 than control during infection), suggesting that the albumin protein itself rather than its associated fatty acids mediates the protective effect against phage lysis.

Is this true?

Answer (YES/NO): NO